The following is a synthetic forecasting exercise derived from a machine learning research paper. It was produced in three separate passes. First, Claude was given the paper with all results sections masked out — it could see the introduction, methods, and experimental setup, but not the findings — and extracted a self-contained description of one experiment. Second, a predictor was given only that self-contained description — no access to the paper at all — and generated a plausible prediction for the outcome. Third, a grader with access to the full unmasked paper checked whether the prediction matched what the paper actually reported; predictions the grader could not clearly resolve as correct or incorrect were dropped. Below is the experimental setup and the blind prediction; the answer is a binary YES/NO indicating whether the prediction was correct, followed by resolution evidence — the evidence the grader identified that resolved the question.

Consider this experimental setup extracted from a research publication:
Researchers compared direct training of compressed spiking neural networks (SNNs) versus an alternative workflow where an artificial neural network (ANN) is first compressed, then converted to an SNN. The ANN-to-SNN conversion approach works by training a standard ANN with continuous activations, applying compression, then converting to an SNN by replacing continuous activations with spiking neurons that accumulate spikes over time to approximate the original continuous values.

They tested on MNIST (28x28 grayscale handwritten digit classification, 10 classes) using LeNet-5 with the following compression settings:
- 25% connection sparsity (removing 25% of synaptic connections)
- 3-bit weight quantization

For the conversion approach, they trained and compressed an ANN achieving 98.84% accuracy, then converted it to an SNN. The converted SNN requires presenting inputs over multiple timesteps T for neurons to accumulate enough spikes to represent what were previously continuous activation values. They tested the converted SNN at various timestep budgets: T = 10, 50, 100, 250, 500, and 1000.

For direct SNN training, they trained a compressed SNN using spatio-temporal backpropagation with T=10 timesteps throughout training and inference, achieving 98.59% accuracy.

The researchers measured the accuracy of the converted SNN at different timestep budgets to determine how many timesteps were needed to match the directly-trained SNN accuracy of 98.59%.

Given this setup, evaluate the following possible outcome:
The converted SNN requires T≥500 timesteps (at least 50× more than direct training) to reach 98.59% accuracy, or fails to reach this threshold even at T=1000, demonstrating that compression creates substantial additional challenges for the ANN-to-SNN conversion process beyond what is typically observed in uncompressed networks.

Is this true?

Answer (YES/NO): YES